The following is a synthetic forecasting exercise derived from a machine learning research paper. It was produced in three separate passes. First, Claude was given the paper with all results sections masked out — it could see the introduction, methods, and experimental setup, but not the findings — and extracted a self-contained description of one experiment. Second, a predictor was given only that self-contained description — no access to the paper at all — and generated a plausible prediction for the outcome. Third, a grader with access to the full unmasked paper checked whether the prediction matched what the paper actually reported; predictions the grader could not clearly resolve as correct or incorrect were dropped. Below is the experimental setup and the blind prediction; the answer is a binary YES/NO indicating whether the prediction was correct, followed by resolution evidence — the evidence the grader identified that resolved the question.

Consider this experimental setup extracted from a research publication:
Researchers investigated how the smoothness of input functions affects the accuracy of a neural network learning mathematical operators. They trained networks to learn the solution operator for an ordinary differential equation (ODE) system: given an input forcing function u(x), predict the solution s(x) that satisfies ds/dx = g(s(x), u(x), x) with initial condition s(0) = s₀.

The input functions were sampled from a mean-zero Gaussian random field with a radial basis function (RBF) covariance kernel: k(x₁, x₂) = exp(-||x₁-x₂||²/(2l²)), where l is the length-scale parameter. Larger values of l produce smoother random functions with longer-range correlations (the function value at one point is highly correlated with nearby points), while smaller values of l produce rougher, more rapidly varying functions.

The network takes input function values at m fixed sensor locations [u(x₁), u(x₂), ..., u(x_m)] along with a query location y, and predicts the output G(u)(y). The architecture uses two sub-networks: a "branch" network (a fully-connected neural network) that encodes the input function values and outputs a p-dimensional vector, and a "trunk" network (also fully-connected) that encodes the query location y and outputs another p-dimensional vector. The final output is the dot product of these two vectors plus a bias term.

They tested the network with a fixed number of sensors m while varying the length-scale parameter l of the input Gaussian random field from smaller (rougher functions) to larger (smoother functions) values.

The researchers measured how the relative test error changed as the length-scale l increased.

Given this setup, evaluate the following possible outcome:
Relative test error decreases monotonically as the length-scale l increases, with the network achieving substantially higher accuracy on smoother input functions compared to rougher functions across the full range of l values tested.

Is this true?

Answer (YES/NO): NO